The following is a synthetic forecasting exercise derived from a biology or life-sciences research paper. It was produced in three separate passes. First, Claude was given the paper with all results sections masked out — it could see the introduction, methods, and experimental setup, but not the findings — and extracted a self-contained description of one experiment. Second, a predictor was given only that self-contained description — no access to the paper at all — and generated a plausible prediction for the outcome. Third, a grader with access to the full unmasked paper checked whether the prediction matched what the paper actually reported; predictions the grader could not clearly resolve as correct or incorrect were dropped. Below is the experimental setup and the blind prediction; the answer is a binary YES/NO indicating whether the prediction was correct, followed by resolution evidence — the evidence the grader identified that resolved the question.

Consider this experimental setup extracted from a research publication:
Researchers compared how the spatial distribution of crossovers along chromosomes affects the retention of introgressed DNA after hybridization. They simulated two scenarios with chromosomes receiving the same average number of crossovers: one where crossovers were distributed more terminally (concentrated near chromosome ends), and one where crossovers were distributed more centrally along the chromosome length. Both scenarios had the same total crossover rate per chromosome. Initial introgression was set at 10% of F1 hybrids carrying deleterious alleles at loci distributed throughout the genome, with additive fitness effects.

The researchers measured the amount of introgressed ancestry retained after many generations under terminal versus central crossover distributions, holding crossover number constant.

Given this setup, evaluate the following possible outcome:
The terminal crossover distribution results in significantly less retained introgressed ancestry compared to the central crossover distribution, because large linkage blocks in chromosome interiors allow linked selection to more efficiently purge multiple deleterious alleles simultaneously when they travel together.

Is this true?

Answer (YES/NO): YES